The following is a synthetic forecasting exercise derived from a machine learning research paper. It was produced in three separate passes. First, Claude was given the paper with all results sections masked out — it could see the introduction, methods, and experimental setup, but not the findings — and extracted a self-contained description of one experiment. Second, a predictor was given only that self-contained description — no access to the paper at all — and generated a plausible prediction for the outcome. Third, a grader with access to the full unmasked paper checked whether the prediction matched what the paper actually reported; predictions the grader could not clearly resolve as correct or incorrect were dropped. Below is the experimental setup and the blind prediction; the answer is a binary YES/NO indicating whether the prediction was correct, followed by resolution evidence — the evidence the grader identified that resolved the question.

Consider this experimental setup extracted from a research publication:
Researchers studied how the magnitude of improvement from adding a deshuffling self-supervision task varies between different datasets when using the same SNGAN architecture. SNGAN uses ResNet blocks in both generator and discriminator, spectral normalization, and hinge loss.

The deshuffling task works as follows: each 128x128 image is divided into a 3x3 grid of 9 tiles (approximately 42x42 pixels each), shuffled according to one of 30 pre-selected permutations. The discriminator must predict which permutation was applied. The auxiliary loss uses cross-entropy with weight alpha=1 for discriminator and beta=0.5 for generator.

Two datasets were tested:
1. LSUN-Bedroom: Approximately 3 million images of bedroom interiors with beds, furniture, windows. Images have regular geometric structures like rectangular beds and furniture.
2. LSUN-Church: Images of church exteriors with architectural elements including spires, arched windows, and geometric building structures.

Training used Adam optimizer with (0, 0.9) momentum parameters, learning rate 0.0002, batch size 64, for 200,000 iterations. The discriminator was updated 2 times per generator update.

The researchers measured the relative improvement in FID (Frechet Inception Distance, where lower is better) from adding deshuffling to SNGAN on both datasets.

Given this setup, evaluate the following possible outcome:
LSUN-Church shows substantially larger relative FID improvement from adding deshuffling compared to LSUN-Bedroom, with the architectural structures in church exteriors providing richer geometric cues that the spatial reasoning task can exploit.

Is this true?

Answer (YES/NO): NO